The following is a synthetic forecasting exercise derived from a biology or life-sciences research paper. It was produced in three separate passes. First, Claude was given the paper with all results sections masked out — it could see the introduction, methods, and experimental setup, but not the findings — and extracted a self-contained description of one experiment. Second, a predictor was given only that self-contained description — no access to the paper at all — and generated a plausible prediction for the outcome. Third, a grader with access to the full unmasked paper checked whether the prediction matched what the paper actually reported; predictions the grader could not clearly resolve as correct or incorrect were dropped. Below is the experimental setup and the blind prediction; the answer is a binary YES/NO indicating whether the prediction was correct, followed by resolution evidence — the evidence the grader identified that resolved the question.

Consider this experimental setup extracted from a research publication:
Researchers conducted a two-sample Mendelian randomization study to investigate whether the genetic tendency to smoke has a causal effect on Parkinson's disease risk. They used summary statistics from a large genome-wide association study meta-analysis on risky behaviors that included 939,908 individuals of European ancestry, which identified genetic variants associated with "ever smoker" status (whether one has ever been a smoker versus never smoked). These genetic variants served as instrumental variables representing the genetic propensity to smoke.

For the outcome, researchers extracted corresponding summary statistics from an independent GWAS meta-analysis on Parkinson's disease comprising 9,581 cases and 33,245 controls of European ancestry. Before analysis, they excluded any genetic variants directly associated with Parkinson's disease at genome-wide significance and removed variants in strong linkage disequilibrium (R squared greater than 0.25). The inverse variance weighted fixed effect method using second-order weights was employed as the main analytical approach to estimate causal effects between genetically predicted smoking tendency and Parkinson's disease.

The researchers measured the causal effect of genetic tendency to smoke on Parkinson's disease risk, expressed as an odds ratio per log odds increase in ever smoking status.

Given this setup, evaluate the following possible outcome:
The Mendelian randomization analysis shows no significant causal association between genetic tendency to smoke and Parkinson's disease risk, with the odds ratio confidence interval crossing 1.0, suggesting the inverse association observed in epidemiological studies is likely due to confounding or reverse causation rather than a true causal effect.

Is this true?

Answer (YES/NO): NO